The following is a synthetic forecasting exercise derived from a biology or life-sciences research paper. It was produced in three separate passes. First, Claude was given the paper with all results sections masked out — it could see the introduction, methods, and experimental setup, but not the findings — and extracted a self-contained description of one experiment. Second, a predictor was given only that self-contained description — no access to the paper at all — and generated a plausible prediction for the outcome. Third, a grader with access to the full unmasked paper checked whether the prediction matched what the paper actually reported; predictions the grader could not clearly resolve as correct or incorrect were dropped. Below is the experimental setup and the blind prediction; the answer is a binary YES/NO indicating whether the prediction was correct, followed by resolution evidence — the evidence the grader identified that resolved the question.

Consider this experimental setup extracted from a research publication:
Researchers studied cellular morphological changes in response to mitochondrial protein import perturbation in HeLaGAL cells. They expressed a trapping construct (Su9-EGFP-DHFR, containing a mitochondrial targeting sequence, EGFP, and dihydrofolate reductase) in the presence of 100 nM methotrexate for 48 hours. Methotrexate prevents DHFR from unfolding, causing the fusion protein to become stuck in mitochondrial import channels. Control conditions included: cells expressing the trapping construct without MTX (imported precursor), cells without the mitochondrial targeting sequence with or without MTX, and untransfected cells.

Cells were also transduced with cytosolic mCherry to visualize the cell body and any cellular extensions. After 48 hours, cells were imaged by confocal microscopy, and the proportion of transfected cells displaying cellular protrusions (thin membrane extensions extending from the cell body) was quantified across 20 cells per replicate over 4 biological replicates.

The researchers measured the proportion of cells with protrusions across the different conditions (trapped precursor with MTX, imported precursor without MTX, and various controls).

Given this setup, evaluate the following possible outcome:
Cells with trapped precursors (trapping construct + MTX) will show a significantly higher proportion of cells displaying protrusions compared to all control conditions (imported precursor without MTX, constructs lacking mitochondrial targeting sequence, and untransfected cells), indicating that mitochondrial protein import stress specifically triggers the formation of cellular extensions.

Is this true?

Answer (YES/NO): YES